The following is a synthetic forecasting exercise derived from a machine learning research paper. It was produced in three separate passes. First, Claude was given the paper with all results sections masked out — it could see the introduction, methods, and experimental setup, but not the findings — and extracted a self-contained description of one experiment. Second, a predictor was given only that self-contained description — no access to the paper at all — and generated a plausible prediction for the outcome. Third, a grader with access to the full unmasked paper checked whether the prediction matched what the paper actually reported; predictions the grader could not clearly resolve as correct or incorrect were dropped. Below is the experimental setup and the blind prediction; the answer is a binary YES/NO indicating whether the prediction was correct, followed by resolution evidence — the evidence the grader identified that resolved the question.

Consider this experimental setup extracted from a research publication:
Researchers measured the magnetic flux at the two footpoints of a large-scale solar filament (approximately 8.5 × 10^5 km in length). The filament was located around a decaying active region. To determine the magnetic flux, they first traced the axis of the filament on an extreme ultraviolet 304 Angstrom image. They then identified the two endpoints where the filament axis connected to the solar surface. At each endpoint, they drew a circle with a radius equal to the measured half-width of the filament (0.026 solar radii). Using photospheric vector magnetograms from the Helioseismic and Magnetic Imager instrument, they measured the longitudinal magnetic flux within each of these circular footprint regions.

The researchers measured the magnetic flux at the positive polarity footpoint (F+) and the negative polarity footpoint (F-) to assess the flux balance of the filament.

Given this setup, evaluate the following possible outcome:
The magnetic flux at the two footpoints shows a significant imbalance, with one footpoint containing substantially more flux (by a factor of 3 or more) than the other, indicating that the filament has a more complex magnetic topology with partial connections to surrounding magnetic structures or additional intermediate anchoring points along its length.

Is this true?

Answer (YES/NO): NO